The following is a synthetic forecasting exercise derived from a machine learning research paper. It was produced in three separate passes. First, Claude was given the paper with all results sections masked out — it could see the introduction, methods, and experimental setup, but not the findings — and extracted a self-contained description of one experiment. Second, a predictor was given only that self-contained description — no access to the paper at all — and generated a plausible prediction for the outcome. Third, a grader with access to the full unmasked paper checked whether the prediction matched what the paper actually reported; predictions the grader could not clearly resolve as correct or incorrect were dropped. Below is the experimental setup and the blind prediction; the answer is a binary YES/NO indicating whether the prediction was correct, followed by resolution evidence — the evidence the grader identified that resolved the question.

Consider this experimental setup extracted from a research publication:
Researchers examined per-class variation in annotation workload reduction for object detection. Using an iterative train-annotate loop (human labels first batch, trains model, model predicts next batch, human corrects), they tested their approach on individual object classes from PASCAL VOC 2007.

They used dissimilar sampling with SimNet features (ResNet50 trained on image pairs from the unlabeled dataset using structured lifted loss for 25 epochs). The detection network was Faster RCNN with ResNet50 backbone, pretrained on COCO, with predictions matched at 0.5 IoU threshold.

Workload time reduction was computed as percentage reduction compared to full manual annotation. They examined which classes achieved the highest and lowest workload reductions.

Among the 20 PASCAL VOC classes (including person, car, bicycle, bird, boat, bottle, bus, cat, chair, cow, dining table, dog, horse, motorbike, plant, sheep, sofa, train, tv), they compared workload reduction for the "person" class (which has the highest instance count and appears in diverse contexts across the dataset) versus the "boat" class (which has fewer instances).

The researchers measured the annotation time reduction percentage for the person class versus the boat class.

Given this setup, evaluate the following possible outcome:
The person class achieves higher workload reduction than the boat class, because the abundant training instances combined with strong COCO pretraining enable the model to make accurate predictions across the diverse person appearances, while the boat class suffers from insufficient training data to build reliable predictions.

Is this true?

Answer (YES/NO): YES